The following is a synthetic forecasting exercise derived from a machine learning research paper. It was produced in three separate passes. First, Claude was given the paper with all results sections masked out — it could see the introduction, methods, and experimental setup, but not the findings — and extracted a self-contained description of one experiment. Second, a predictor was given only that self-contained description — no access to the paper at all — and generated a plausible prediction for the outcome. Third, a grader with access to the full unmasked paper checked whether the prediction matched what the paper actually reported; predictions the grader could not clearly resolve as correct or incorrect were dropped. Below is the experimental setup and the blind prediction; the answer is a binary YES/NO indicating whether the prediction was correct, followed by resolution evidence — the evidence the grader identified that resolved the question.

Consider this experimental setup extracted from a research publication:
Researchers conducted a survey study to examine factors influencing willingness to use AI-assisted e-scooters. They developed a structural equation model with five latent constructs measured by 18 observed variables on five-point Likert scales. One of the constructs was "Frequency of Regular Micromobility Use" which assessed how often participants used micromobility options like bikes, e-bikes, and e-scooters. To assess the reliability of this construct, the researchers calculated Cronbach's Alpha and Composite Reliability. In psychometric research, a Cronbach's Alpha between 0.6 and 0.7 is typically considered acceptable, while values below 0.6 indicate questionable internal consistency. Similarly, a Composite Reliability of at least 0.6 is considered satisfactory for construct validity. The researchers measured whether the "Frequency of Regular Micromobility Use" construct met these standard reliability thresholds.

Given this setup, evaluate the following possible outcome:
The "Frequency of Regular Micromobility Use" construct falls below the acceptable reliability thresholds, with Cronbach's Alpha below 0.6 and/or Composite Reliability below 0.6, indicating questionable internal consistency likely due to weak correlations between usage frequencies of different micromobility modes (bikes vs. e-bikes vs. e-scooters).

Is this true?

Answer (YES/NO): YES